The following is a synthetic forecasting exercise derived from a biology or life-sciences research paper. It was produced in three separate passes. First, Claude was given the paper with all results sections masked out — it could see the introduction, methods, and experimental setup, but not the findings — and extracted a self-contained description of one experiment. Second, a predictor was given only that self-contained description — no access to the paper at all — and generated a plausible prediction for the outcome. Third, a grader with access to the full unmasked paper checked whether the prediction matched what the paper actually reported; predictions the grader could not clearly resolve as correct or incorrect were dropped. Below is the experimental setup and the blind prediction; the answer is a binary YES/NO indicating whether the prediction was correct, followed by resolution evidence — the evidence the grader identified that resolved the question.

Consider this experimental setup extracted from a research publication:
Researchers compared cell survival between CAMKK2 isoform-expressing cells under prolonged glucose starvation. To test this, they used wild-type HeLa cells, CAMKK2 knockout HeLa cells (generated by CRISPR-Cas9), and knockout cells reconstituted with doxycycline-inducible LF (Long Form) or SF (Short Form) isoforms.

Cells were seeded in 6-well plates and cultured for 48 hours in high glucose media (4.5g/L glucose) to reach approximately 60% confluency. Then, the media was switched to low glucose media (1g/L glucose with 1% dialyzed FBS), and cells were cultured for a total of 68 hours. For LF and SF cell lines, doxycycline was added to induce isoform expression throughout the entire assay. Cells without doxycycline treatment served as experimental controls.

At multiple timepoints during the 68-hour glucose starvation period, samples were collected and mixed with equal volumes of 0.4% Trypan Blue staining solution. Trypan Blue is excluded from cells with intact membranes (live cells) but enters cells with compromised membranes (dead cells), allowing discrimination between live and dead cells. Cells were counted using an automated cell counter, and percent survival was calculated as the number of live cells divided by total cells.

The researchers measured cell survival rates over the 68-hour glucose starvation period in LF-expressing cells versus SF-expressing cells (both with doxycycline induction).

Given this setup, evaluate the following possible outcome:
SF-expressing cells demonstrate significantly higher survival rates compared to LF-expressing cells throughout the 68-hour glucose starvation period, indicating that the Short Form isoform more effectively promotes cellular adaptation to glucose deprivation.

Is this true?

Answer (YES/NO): NO